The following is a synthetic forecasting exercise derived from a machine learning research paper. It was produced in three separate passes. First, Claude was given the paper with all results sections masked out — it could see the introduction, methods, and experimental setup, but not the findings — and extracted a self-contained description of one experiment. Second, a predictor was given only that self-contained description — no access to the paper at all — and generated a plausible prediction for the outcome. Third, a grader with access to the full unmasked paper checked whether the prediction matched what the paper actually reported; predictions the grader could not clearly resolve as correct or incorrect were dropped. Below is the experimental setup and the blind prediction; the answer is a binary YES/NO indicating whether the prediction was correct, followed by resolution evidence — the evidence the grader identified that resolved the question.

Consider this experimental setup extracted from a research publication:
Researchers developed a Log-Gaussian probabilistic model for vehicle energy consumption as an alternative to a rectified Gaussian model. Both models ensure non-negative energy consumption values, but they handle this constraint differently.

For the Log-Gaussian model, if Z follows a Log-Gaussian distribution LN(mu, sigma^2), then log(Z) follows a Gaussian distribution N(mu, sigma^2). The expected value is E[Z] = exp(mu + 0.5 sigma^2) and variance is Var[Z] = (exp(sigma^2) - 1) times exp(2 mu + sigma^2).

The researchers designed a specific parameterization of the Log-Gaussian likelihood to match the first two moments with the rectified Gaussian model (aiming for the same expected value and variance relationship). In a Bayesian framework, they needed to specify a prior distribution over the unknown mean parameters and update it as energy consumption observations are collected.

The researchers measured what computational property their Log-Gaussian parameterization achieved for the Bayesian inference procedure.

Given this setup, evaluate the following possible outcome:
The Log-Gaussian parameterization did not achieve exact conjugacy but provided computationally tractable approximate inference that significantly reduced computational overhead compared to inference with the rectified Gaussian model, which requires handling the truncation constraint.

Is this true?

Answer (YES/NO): NO